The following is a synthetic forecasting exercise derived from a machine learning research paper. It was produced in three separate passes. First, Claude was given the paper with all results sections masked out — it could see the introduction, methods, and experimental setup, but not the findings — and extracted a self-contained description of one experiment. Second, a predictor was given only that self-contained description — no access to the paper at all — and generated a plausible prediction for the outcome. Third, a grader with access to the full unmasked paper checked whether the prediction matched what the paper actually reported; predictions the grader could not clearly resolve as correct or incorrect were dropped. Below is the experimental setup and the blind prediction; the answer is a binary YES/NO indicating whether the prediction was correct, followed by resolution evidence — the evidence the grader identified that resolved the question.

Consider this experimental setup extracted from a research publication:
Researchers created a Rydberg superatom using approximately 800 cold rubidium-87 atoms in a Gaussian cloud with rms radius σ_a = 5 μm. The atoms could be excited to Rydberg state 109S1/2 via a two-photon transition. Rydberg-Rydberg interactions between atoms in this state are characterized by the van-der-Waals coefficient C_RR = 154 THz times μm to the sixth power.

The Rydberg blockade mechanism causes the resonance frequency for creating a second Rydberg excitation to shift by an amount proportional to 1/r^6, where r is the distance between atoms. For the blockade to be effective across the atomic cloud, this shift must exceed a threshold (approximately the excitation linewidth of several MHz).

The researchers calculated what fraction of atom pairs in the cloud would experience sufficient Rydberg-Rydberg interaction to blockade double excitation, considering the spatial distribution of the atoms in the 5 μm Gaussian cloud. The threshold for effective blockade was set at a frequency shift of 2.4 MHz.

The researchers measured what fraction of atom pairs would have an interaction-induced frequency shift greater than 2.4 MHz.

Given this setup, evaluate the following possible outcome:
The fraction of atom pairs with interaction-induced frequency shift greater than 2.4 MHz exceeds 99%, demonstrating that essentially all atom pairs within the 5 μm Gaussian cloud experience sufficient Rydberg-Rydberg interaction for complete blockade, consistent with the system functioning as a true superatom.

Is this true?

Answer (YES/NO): NO